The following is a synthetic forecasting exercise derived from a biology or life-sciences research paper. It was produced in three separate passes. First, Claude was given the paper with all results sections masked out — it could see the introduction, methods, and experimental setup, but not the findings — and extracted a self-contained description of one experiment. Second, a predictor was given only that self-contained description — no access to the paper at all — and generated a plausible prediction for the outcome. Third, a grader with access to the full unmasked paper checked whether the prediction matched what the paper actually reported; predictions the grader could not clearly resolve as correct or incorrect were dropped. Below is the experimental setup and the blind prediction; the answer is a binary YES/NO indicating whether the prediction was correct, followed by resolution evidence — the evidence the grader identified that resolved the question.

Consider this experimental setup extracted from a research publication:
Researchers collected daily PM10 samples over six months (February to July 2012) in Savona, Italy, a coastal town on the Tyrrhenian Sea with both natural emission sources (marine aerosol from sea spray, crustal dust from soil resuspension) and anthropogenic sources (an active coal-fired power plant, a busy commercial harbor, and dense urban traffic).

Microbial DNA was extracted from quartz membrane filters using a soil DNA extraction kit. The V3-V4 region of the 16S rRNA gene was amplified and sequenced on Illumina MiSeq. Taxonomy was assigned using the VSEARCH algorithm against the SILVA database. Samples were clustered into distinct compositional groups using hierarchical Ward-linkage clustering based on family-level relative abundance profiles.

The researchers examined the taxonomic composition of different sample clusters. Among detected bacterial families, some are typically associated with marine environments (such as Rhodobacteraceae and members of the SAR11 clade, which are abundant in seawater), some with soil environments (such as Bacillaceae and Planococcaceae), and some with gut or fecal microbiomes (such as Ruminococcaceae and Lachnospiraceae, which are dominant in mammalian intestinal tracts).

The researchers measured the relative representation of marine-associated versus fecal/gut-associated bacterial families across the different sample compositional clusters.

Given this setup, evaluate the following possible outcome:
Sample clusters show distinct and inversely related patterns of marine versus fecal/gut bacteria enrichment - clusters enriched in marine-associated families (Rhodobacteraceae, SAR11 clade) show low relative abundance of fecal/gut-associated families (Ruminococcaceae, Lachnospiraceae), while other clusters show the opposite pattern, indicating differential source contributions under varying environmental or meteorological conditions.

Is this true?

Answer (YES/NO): NO